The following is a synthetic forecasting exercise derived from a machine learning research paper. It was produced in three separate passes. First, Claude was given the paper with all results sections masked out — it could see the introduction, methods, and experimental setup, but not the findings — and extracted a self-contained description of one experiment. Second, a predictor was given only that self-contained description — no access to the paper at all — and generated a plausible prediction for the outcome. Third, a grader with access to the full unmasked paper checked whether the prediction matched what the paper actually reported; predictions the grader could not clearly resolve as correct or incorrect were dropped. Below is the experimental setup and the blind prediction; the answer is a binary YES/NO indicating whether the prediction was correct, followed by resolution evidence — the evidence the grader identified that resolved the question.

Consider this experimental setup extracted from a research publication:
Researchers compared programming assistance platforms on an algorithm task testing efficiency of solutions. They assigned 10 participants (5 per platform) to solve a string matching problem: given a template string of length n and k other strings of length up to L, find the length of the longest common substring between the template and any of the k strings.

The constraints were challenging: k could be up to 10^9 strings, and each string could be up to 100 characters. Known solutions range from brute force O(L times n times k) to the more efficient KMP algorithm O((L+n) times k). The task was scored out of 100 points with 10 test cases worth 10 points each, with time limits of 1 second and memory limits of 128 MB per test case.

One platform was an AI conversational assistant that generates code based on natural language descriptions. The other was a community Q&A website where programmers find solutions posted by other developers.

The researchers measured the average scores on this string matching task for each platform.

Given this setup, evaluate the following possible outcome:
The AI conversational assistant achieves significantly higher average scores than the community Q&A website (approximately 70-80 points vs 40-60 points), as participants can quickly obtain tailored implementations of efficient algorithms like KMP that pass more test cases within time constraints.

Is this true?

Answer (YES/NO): NO